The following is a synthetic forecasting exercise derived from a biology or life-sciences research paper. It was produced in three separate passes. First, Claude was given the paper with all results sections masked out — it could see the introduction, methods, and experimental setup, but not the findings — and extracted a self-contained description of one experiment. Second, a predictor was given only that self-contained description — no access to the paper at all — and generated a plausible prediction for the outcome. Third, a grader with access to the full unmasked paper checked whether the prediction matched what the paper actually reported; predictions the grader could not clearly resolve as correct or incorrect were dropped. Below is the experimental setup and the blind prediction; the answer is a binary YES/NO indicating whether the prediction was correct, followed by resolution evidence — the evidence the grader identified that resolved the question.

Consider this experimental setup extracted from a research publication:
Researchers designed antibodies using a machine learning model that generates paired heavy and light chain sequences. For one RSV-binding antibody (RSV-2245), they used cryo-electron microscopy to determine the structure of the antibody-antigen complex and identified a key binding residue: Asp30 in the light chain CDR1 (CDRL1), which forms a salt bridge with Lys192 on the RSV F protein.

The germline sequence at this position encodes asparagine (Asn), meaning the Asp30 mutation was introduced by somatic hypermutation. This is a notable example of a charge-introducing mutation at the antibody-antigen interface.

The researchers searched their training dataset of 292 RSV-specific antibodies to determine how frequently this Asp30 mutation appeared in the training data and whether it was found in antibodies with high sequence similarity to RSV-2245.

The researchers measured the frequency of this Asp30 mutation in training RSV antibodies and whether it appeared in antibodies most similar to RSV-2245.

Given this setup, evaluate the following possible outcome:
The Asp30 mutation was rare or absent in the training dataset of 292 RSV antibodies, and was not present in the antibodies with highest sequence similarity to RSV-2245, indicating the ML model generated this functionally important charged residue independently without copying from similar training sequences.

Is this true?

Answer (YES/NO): YES